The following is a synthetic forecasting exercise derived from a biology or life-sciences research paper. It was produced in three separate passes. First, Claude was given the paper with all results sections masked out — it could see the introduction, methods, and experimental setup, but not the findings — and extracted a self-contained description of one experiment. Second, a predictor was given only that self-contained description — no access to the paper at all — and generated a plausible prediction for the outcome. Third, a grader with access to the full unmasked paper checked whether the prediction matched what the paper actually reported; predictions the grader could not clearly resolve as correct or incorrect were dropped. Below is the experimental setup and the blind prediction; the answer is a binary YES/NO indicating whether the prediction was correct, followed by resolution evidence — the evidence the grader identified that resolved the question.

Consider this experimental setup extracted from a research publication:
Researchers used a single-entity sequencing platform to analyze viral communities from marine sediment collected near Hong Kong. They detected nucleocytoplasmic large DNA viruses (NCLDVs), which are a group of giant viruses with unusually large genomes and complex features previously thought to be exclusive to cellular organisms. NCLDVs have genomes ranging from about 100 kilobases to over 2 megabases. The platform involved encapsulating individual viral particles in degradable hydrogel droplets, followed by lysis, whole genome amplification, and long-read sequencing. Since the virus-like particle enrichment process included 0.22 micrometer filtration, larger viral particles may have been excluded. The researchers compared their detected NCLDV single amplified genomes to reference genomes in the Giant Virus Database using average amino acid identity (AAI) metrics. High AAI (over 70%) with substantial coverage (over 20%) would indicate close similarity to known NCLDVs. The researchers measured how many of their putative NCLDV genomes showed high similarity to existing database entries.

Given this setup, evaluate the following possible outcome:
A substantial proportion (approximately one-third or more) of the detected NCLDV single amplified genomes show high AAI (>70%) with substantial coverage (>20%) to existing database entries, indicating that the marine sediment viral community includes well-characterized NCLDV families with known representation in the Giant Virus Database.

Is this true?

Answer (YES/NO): NO